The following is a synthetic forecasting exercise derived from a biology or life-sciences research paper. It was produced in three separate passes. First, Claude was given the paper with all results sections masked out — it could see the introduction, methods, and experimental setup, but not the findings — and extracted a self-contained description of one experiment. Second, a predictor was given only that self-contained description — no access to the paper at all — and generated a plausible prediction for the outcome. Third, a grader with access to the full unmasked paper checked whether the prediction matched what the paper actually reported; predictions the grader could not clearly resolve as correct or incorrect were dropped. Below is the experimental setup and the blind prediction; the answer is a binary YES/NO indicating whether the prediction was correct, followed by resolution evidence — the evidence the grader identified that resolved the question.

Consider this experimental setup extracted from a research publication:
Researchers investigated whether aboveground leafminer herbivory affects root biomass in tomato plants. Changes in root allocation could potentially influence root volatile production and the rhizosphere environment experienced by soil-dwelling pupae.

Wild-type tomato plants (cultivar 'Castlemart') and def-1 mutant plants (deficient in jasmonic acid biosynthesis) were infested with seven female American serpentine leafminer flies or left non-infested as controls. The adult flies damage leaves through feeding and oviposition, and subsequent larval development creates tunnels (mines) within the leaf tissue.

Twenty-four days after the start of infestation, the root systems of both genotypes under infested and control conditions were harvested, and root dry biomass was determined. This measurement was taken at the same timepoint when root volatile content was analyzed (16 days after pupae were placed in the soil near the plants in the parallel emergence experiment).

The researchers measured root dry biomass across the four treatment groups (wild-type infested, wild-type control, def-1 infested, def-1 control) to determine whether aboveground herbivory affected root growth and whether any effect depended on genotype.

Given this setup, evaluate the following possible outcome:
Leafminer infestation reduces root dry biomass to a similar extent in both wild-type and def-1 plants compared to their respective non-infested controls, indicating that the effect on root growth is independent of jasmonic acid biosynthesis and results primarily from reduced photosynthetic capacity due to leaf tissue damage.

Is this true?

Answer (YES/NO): NO